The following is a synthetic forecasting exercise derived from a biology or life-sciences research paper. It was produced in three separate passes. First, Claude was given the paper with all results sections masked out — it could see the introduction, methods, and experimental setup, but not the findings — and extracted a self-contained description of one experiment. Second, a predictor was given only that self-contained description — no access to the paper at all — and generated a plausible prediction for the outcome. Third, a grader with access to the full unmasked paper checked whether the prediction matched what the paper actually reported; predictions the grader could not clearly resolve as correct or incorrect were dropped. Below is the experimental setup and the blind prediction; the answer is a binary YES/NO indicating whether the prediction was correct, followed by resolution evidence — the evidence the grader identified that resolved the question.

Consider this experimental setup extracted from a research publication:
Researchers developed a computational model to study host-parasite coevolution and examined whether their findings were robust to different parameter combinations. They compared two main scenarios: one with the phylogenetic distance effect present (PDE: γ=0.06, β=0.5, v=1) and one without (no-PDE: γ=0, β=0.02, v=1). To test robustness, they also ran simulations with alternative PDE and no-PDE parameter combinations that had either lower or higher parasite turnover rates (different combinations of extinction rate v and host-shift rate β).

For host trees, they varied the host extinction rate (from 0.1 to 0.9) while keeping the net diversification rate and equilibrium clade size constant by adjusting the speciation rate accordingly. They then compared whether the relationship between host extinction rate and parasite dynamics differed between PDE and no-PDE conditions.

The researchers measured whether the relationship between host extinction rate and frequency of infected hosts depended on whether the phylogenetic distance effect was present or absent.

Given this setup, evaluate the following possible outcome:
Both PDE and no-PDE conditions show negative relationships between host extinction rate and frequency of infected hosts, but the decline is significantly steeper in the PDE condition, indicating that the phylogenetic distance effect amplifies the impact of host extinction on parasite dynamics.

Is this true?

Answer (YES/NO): NO